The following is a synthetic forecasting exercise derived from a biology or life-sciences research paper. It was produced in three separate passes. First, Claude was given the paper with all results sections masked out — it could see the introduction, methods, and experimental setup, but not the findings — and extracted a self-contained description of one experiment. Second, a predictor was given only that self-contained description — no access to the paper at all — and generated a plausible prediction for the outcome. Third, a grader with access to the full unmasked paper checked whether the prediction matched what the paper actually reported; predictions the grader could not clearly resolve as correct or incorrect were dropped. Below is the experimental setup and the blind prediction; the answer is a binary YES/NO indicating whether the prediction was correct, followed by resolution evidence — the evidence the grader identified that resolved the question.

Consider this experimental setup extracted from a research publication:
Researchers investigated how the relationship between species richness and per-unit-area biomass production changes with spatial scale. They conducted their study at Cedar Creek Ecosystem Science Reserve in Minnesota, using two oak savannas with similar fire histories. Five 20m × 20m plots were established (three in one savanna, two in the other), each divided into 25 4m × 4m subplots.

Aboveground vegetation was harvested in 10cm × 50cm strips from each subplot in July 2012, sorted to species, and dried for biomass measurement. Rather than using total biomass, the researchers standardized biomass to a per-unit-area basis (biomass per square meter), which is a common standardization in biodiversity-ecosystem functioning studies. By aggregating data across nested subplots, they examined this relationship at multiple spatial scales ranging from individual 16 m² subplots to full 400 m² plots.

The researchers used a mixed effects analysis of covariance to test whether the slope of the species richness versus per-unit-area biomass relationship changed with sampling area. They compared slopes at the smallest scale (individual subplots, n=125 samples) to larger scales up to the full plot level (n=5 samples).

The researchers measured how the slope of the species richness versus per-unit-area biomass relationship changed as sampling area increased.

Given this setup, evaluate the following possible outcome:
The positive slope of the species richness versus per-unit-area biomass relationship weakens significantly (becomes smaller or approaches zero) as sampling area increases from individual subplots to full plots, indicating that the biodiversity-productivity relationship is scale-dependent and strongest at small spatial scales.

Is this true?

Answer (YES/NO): NO